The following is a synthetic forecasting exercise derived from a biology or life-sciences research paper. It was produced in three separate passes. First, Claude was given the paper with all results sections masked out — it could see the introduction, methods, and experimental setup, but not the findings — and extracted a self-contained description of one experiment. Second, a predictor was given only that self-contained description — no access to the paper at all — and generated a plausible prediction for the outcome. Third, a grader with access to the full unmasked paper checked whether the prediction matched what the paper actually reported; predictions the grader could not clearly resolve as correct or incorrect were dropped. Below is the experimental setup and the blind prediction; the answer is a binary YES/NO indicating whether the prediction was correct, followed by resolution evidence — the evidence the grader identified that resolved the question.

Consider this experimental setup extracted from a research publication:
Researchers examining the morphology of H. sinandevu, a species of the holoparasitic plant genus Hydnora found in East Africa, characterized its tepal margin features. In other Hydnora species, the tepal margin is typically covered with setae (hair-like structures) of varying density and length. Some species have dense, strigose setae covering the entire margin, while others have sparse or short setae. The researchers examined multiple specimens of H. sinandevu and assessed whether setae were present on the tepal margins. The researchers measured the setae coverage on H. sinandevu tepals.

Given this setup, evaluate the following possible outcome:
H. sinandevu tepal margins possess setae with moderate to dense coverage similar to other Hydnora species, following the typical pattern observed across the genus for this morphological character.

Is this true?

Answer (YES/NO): NO